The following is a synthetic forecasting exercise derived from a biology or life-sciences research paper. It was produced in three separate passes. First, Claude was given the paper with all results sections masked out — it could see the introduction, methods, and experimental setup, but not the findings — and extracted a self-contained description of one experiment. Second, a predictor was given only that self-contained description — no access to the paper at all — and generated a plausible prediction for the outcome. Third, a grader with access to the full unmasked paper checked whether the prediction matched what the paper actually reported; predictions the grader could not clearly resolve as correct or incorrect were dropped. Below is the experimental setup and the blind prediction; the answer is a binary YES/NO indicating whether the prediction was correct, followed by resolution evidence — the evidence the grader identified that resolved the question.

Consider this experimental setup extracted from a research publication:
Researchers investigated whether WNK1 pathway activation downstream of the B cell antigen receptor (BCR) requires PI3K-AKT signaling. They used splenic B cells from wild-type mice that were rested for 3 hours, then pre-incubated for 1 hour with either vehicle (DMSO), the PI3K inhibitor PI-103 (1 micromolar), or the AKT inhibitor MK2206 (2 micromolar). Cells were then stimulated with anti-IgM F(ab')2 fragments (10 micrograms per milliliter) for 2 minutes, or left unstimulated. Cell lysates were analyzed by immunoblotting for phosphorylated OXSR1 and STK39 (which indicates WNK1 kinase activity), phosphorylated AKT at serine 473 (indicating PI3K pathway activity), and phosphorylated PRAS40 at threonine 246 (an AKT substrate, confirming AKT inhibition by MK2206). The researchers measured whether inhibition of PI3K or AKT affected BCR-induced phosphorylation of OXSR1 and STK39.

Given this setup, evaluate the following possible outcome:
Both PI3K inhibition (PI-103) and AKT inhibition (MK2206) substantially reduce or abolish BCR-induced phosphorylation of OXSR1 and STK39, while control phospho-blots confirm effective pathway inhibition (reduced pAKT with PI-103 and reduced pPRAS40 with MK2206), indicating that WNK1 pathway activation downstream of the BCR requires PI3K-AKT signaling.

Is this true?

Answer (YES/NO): YES